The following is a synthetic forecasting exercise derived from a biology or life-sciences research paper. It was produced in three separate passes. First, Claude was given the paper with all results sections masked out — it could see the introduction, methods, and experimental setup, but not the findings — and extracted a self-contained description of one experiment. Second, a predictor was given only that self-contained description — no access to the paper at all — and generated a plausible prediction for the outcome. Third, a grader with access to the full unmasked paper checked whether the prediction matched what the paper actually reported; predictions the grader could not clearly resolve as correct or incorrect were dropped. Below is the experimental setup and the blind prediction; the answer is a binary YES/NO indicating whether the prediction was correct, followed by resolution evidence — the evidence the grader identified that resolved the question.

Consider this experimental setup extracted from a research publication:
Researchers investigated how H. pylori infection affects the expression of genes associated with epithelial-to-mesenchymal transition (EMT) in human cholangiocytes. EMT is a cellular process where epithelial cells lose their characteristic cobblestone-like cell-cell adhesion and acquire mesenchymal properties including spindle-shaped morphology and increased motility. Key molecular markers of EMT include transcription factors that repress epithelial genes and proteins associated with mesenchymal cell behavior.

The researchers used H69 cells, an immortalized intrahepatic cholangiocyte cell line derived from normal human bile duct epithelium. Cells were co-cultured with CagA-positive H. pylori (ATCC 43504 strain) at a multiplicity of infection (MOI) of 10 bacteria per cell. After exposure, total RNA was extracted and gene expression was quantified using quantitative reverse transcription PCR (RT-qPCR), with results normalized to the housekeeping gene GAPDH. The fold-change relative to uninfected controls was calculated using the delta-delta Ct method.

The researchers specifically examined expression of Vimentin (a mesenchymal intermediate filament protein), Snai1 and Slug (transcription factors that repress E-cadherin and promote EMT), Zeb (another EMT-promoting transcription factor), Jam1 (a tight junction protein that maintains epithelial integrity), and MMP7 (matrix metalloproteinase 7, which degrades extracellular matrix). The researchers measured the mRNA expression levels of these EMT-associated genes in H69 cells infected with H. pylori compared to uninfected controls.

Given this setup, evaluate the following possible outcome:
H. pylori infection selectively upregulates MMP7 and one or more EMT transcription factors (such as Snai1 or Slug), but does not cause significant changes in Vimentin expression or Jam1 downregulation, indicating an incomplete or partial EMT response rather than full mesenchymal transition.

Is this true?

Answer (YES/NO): NO